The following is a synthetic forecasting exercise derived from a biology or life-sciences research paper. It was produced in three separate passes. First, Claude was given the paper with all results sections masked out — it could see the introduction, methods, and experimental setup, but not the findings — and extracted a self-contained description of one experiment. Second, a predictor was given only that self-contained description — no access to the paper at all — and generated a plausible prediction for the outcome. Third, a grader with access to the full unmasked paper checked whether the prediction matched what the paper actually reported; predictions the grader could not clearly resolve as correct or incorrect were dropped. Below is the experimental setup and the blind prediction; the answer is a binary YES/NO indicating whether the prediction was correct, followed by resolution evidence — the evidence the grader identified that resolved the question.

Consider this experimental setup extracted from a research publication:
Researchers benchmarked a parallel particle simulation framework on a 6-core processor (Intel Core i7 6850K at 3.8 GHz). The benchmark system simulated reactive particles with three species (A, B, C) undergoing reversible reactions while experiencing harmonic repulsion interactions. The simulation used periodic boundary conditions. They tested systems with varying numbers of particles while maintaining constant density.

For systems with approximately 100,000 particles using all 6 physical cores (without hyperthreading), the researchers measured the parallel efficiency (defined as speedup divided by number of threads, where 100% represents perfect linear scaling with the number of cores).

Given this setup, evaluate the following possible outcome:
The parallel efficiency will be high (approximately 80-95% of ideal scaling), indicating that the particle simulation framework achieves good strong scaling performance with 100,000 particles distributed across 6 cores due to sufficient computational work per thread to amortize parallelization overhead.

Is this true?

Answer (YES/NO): YES